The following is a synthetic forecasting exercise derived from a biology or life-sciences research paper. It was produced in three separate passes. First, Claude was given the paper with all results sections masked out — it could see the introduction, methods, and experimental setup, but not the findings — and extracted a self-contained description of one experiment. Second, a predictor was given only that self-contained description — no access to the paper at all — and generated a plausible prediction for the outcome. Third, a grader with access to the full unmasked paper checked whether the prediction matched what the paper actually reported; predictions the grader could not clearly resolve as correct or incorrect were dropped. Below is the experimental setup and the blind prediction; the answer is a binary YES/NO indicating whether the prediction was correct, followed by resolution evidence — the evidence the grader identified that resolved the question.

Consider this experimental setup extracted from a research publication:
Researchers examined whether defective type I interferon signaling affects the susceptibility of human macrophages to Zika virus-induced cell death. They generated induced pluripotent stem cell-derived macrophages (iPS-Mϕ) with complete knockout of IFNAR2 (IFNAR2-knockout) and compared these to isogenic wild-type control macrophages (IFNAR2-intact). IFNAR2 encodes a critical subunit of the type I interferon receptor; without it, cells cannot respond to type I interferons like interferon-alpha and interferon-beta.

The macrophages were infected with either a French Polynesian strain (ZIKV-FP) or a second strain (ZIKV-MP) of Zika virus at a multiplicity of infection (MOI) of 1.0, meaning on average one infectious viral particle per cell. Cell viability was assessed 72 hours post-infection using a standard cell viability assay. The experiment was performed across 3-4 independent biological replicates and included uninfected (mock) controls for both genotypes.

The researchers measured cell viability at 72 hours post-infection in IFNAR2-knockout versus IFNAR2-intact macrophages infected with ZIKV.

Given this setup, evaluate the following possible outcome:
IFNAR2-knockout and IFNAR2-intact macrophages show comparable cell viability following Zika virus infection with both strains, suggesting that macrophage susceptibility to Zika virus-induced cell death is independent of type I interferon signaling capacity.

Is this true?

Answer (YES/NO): NO